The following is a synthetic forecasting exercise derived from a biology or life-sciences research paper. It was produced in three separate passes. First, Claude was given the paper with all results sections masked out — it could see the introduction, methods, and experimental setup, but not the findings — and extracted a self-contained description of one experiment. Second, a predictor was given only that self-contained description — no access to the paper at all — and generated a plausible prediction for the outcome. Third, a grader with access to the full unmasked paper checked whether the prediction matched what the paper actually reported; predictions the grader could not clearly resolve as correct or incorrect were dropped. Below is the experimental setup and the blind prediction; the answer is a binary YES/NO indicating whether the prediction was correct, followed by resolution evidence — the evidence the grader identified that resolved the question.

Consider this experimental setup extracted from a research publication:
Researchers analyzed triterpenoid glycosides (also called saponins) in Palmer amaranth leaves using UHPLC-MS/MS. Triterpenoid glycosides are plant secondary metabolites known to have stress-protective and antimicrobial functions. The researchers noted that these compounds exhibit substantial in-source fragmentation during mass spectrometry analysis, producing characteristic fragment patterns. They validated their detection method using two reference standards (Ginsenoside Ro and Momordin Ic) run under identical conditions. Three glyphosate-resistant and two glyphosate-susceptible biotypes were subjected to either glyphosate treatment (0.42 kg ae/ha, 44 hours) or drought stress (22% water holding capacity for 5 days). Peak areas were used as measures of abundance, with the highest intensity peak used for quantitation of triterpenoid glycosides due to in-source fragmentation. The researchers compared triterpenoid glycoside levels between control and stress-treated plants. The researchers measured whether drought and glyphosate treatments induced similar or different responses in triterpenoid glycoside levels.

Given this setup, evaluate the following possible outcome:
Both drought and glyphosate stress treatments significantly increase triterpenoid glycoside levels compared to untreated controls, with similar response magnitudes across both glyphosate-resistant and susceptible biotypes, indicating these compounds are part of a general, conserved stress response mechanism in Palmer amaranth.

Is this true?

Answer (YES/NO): NO